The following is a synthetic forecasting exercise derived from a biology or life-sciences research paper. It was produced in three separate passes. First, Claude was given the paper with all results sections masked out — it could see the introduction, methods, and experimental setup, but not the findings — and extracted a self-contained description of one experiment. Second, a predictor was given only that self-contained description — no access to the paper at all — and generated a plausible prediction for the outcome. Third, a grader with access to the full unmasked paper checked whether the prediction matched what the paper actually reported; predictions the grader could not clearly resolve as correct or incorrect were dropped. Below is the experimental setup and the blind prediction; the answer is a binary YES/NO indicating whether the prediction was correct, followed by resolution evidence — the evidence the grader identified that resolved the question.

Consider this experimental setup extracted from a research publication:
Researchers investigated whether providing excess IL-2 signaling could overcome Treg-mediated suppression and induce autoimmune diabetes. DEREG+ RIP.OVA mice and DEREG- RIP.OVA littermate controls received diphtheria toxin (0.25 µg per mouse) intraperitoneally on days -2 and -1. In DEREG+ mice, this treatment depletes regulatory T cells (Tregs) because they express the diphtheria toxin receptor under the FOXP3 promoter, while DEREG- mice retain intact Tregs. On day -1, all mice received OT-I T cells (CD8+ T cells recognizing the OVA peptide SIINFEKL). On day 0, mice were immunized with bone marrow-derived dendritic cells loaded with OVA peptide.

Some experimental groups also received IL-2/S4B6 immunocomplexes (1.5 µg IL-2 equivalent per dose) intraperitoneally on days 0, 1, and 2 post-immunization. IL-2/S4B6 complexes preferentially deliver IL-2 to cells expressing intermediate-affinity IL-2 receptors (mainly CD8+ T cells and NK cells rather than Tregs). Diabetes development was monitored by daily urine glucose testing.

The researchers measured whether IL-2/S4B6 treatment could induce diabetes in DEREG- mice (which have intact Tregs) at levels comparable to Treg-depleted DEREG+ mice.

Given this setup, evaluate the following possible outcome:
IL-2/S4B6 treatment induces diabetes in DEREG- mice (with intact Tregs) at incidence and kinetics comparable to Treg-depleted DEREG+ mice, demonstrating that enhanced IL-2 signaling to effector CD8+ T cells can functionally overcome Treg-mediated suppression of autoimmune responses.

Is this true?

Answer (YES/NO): YES